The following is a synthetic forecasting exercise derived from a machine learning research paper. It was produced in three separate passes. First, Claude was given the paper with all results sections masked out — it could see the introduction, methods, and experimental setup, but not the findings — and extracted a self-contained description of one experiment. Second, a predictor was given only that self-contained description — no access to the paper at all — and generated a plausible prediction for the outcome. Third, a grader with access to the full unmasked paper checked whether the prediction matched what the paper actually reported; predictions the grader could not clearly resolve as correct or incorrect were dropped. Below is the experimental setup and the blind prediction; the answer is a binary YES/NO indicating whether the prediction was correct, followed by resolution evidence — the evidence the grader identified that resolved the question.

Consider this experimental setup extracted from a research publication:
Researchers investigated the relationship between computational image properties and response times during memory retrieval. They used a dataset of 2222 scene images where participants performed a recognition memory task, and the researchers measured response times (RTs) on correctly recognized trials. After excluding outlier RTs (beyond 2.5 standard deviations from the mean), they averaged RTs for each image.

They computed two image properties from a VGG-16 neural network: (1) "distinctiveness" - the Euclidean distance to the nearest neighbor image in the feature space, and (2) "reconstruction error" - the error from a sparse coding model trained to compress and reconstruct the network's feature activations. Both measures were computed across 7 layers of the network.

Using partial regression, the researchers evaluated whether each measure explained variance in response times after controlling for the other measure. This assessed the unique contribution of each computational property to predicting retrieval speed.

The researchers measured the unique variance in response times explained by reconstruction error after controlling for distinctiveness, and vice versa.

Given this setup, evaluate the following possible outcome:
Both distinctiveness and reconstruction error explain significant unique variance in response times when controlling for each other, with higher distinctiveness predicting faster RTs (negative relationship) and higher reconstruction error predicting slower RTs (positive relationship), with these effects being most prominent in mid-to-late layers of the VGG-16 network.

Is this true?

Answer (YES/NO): NO